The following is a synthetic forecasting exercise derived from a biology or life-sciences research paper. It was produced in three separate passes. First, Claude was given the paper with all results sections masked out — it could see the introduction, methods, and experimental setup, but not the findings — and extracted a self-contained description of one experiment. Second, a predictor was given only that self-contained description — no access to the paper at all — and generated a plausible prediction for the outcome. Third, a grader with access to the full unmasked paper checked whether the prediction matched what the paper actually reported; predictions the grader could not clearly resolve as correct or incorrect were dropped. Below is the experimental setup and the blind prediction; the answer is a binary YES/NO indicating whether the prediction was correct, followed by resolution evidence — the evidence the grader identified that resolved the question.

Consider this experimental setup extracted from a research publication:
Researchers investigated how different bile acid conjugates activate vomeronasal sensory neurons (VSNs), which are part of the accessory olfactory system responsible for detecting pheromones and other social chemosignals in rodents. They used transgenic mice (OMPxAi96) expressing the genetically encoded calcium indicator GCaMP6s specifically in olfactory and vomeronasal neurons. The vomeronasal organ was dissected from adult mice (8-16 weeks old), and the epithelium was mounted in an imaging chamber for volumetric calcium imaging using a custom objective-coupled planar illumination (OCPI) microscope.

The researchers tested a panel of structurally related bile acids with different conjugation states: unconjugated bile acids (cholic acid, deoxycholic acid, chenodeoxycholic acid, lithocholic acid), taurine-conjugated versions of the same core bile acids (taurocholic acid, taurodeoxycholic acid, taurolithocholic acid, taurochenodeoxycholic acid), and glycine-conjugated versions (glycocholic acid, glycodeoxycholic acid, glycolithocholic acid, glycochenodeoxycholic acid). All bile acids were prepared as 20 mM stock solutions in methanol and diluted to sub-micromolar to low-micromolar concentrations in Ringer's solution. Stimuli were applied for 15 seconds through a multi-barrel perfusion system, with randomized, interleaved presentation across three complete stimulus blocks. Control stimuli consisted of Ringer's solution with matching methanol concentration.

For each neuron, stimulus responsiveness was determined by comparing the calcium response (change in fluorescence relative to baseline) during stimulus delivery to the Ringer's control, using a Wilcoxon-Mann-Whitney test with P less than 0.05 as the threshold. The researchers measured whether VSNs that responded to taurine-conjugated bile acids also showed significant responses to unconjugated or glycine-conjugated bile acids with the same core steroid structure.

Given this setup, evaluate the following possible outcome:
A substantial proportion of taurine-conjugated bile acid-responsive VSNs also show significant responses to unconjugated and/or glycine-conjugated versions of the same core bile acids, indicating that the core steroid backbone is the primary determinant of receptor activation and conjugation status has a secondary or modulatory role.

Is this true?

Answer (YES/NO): NO